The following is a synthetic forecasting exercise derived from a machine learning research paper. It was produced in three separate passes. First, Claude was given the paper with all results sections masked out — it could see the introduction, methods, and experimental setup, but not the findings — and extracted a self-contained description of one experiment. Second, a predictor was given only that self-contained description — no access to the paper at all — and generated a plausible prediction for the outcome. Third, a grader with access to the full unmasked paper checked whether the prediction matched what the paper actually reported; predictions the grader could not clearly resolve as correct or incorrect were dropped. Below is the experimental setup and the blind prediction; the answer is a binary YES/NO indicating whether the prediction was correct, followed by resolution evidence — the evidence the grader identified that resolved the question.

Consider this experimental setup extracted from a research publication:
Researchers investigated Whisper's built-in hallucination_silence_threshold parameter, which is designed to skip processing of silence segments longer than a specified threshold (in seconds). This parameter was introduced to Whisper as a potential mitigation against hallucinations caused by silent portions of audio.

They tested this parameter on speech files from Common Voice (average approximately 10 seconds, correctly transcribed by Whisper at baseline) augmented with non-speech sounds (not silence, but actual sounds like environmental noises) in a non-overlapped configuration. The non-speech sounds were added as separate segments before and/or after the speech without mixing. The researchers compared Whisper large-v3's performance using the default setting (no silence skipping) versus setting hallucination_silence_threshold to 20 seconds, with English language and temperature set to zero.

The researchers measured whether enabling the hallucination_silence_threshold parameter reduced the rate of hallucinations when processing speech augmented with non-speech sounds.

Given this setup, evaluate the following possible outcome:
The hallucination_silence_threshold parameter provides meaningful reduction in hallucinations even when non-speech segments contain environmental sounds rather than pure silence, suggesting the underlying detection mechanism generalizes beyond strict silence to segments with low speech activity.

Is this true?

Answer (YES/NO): NO